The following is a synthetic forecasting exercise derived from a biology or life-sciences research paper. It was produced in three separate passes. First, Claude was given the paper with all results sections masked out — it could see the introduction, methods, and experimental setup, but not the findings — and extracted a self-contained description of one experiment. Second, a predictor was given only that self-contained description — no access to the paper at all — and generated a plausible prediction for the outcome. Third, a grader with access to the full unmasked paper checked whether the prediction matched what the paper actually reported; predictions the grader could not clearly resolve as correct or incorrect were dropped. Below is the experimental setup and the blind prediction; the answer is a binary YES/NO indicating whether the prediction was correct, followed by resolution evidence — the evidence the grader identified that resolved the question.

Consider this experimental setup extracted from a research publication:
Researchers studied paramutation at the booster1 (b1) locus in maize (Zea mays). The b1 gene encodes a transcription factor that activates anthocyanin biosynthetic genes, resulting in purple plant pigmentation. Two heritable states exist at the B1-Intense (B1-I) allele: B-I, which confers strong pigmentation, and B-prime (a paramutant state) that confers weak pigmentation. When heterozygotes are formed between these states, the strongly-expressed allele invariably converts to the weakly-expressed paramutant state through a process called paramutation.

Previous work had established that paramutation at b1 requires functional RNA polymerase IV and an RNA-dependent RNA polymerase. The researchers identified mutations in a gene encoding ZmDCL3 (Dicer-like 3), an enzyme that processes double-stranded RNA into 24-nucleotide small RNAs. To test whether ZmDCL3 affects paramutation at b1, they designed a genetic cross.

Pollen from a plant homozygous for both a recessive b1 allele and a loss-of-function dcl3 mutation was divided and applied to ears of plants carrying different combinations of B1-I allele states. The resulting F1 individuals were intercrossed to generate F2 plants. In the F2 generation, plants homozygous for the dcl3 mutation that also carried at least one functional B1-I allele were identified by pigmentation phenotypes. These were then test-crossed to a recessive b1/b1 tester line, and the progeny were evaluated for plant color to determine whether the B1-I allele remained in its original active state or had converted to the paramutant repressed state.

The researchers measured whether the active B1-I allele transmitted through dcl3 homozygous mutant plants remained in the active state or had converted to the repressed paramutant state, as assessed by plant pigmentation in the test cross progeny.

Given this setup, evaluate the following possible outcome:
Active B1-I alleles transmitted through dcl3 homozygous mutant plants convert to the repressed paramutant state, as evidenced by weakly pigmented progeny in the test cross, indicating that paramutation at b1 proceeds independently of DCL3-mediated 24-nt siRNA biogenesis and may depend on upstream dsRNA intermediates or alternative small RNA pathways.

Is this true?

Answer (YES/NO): NO